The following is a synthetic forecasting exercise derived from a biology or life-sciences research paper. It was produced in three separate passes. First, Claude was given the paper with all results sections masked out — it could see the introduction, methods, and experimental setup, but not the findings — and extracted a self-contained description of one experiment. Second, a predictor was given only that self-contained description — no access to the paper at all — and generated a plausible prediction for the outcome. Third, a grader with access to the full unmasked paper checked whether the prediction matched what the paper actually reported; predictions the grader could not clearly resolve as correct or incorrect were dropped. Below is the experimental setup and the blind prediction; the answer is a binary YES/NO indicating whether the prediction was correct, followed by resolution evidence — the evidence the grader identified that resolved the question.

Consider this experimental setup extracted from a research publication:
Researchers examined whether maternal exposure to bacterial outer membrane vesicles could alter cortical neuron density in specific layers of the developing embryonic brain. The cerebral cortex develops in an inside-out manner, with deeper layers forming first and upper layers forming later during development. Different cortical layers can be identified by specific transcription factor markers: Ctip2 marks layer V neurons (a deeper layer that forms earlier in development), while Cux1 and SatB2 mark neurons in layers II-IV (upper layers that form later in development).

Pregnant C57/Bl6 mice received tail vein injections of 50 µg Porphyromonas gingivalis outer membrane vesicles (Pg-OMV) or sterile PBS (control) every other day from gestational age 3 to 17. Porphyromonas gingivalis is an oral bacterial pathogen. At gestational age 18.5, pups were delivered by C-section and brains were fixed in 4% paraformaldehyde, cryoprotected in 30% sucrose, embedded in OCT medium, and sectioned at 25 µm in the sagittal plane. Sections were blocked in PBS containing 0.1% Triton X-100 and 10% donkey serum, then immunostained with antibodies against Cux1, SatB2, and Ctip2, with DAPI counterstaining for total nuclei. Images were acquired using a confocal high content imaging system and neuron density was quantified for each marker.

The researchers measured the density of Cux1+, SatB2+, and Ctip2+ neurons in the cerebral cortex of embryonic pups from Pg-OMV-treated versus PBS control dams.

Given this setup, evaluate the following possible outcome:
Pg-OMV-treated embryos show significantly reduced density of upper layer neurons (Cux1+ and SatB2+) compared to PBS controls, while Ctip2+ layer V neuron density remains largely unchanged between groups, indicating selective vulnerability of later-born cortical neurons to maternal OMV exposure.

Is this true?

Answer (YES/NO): YES